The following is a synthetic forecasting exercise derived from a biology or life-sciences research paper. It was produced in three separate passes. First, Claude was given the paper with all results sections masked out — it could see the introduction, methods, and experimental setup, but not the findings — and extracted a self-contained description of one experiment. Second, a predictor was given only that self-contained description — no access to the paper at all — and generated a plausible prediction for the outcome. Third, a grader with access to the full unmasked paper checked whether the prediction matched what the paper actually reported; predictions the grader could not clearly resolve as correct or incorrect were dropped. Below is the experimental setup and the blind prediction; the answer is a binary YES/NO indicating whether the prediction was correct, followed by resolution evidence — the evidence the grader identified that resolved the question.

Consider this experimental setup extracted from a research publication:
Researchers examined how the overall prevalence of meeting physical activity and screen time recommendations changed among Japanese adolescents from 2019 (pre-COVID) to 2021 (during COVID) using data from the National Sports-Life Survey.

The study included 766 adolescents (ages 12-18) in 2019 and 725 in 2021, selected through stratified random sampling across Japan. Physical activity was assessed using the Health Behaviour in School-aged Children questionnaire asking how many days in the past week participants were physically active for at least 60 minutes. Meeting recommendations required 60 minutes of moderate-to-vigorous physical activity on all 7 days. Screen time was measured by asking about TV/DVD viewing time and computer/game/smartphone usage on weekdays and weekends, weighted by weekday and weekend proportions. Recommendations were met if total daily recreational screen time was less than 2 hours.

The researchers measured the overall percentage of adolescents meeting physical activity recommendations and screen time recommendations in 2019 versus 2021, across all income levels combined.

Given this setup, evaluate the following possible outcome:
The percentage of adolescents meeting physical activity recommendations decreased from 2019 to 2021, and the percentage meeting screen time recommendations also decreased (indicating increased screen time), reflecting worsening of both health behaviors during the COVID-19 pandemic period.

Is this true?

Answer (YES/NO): YES